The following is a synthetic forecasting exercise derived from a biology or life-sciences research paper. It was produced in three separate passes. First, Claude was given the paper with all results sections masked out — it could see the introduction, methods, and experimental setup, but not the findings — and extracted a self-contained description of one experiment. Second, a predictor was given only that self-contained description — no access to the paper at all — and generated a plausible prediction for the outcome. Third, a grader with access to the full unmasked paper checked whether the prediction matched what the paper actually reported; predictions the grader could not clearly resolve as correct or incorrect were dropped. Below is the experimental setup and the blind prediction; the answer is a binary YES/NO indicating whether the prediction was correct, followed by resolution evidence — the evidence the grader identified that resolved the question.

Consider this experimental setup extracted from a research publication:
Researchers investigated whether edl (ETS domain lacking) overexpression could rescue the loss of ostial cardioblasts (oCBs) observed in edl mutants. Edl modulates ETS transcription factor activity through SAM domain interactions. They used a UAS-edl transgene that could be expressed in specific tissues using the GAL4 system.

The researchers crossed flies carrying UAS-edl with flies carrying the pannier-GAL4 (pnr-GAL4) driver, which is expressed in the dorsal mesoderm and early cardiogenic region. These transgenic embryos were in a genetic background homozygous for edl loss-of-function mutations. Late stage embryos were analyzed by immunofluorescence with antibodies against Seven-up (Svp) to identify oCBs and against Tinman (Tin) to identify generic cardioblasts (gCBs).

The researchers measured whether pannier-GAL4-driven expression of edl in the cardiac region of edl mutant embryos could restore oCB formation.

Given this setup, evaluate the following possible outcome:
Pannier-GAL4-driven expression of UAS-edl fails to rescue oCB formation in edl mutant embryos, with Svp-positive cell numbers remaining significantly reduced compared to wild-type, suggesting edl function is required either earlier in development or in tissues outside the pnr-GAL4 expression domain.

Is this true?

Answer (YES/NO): YES